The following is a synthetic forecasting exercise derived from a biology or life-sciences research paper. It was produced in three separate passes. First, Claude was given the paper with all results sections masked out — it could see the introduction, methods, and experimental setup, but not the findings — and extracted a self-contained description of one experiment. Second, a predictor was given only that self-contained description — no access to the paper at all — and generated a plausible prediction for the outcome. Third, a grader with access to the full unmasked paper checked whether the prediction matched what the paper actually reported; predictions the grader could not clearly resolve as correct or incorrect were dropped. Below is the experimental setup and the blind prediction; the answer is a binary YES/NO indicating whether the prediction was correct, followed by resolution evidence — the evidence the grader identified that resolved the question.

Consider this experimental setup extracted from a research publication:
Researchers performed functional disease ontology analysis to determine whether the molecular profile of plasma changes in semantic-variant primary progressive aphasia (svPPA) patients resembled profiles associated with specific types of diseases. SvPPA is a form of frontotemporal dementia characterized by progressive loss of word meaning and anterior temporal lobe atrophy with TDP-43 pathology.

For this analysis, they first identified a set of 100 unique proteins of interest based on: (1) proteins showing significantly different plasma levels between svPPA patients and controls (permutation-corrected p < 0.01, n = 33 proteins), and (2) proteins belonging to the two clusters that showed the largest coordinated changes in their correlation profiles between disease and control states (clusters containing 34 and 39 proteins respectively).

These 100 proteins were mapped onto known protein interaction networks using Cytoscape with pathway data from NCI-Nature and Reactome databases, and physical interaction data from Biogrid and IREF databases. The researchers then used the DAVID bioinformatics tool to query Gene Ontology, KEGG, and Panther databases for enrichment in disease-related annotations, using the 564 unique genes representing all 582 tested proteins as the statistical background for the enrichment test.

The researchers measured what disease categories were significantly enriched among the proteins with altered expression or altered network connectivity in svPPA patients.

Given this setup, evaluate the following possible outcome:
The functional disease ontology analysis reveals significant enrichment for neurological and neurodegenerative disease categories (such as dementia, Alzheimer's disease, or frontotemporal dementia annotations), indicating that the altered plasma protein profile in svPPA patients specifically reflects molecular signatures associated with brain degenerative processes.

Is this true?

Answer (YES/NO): NO